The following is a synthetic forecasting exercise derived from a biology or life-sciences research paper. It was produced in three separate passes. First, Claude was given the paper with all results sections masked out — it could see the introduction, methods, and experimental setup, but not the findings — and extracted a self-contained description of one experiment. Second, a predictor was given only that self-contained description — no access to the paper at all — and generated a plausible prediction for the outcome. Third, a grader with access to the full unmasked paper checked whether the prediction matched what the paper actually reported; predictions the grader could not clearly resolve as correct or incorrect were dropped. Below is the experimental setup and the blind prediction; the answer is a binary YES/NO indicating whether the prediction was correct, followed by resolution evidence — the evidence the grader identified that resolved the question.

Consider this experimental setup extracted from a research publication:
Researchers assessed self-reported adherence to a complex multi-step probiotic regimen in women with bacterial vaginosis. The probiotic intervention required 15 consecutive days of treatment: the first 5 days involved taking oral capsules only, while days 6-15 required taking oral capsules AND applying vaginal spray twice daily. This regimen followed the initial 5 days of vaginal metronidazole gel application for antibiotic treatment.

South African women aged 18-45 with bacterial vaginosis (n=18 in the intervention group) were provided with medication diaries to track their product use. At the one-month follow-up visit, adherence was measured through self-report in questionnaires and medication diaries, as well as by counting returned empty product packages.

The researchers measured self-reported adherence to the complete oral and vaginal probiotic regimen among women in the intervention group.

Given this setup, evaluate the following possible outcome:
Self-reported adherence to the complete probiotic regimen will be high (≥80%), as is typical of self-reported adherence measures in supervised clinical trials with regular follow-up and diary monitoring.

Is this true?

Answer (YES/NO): YES